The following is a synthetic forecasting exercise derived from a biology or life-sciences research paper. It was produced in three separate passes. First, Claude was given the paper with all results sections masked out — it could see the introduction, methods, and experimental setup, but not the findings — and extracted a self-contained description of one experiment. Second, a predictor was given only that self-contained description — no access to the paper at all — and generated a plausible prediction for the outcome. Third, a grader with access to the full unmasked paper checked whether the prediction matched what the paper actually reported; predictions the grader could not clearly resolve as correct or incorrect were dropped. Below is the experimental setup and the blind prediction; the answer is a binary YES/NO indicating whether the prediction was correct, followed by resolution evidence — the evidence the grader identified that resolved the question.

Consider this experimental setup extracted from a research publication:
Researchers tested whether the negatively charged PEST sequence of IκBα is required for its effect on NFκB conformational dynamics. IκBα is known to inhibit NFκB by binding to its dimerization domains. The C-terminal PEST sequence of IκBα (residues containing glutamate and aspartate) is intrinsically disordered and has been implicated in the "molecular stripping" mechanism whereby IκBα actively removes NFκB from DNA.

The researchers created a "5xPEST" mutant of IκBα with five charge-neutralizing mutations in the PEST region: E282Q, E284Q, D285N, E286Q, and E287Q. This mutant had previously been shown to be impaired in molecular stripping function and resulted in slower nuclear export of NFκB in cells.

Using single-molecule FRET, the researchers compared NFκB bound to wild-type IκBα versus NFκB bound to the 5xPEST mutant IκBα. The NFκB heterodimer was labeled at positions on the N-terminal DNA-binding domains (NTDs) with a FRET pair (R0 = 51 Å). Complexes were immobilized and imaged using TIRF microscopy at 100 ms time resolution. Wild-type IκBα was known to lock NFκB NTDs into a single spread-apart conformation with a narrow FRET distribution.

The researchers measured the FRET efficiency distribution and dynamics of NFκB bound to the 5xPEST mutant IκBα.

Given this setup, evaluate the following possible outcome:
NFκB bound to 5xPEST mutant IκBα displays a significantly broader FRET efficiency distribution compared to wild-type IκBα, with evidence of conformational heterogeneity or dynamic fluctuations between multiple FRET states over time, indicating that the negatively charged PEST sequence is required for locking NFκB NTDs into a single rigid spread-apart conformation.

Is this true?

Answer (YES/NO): YES